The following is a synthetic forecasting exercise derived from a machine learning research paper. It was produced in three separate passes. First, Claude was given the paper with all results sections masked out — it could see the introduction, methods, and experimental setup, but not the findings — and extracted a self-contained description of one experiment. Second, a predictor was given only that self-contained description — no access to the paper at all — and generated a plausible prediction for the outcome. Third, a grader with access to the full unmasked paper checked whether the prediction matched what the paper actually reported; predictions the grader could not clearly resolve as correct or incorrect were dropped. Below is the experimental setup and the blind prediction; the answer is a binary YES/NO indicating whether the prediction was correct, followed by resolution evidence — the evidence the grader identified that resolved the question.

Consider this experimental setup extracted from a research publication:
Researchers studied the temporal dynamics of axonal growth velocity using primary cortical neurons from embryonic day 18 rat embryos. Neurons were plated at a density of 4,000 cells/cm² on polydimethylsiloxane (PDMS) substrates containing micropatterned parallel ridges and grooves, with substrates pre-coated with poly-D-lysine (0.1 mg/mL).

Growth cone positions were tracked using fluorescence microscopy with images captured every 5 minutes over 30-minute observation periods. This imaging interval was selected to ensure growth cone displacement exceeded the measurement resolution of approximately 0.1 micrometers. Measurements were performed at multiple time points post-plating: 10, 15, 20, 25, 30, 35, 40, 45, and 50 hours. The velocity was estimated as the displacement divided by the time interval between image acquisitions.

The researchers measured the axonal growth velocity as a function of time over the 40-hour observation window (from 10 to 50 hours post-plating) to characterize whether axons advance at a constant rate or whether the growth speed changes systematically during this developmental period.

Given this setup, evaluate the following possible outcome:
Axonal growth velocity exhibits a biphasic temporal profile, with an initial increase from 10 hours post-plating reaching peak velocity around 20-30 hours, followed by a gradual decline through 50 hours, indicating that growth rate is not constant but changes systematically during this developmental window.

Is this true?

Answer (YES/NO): NO